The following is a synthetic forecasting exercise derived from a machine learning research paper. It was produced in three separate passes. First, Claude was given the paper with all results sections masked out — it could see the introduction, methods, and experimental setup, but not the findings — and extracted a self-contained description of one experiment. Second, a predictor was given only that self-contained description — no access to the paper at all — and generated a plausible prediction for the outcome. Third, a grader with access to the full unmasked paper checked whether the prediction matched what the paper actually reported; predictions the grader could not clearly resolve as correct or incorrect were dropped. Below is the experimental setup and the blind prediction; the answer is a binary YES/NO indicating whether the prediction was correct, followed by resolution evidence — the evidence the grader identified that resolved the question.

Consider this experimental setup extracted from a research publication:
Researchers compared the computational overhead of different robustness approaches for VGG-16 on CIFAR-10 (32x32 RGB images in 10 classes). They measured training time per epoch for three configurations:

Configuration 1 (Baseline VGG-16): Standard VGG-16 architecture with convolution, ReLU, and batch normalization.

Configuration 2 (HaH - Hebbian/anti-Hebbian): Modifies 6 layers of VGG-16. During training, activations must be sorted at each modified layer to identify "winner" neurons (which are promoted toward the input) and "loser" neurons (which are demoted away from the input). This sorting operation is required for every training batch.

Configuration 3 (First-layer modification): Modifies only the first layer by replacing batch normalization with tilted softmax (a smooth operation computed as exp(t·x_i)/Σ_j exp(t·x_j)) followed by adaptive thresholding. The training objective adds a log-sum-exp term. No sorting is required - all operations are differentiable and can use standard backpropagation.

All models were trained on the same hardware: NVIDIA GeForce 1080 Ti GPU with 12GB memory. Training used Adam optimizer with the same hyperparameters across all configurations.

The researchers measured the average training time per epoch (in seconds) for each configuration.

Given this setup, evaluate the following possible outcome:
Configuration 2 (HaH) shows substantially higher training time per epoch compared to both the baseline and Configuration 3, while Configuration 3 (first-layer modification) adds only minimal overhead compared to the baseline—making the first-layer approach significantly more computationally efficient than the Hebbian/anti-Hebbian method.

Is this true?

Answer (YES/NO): NO